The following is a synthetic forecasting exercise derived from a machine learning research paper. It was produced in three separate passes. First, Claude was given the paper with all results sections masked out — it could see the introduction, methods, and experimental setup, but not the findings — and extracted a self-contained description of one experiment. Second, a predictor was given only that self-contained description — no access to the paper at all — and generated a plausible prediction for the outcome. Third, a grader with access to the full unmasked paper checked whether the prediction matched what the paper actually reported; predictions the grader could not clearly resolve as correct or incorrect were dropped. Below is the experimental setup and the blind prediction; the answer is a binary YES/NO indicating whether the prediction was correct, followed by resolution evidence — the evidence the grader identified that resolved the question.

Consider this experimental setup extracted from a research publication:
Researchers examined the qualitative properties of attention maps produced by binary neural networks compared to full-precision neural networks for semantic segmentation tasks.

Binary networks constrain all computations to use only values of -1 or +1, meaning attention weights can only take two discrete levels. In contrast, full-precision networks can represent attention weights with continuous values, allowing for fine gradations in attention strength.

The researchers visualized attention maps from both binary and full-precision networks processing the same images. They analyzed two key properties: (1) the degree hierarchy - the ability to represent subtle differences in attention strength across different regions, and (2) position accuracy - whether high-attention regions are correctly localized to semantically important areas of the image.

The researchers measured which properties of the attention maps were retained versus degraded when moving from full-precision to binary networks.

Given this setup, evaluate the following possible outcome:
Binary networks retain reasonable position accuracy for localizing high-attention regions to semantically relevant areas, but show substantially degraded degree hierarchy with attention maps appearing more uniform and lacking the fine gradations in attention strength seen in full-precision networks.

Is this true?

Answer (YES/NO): YES